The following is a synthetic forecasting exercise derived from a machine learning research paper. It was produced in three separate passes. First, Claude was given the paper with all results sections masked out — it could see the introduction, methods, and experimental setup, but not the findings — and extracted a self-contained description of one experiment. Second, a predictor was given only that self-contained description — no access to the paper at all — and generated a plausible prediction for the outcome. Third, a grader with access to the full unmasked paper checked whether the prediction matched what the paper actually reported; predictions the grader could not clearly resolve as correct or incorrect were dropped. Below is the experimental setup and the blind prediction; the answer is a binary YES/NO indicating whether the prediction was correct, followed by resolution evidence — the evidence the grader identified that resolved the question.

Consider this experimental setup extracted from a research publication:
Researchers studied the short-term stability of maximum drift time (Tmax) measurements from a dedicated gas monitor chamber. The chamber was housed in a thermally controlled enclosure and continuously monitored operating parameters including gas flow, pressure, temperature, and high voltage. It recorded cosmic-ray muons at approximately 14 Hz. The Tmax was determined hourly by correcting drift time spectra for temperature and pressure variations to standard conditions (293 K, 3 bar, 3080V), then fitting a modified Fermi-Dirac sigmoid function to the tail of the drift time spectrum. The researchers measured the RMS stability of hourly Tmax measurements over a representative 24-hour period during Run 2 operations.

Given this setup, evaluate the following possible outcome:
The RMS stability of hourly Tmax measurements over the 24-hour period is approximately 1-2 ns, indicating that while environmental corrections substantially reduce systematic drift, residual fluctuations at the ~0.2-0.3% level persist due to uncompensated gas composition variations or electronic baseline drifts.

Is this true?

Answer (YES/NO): NO